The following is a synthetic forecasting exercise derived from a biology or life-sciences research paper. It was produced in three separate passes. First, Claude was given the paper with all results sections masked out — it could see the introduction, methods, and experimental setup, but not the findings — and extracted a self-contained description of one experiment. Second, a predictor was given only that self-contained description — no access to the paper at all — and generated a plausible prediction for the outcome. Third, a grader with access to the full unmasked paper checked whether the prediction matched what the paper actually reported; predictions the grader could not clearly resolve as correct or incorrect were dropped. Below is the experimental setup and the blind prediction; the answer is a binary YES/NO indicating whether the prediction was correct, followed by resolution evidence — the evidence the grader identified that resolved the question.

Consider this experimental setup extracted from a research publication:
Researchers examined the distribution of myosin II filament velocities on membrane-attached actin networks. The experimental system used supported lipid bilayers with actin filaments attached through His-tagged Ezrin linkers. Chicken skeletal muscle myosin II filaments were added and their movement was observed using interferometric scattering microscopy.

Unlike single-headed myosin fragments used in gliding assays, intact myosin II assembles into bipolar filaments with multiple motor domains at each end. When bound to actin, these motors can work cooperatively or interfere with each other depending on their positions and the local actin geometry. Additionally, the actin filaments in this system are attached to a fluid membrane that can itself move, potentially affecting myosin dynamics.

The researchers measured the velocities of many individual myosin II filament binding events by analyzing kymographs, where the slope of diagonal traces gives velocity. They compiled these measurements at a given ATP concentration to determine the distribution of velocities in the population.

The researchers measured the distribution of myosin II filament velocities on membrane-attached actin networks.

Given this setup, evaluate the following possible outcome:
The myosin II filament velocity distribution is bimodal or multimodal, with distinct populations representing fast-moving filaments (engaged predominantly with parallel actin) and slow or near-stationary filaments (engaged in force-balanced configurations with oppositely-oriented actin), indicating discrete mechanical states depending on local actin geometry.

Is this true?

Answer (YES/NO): NO